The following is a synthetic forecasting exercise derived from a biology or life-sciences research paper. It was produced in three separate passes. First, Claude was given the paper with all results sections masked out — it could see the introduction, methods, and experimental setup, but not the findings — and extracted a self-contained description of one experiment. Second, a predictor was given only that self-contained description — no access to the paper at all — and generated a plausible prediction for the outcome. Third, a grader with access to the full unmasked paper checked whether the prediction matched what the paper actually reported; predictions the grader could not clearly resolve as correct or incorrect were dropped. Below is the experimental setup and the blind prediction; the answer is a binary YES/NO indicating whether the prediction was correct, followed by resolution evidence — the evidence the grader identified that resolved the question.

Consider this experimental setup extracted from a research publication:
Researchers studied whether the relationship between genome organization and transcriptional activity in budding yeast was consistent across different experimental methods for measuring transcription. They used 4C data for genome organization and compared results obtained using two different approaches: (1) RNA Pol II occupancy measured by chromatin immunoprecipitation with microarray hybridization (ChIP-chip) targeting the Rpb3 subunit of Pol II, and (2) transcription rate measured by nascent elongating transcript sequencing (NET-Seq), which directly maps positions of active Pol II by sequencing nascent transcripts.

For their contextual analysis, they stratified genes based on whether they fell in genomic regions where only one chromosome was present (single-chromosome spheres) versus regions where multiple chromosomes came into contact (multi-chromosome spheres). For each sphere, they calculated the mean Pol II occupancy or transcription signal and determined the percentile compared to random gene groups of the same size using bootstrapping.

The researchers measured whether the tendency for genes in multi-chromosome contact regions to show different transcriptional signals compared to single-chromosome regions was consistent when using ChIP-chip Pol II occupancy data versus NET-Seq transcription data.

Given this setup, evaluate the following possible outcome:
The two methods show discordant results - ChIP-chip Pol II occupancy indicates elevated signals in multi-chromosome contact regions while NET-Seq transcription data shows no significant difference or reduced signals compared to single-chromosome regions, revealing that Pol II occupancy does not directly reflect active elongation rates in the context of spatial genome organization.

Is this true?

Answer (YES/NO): NO